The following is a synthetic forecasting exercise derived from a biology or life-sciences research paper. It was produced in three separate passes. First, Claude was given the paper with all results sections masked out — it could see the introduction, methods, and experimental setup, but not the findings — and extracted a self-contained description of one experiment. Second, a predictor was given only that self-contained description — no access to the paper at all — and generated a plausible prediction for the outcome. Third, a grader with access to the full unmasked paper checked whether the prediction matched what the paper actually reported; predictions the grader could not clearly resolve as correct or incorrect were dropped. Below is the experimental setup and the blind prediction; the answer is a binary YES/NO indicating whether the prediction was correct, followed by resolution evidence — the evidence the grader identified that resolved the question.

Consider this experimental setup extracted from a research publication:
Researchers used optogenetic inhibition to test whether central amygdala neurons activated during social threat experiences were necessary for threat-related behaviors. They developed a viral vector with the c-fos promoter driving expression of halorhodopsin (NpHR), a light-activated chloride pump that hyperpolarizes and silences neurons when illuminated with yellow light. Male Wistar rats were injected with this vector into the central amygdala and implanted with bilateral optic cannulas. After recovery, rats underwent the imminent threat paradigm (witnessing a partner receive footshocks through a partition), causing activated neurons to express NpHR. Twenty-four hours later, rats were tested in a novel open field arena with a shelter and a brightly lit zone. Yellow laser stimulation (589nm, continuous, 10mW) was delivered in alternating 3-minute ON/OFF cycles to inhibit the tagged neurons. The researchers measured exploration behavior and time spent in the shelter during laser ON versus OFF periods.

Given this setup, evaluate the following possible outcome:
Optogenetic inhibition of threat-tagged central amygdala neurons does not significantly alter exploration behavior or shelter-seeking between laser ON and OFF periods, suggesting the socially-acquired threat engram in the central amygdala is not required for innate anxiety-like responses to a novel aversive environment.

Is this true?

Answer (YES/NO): NO